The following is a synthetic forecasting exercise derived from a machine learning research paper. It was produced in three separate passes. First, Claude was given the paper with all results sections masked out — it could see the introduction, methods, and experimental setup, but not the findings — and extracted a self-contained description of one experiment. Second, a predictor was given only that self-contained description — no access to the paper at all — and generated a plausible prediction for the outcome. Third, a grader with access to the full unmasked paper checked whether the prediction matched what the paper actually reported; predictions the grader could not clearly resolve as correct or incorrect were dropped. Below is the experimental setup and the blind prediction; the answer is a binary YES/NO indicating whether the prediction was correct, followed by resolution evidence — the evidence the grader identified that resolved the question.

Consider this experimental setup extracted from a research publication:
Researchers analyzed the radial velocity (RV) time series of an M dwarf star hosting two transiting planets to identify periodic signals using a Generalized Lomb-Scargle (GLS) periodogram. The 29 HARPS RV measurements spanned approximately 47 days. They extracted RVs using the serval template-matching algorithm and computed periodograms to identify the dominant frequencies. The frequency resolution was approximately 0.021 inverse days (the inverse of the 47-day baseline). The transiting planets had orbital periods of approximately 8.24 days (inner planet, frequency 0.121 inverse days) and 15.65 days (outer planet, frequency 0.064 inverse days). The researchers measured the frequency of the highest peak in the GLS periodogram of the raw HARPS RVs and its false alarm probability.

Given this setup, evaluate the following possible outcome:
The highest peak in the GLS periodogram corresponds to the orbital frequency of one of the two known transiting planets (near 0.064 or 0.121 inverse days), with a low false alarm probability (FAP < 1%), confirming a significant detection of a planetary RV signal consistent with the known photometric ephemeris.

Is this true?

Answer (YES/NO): YES